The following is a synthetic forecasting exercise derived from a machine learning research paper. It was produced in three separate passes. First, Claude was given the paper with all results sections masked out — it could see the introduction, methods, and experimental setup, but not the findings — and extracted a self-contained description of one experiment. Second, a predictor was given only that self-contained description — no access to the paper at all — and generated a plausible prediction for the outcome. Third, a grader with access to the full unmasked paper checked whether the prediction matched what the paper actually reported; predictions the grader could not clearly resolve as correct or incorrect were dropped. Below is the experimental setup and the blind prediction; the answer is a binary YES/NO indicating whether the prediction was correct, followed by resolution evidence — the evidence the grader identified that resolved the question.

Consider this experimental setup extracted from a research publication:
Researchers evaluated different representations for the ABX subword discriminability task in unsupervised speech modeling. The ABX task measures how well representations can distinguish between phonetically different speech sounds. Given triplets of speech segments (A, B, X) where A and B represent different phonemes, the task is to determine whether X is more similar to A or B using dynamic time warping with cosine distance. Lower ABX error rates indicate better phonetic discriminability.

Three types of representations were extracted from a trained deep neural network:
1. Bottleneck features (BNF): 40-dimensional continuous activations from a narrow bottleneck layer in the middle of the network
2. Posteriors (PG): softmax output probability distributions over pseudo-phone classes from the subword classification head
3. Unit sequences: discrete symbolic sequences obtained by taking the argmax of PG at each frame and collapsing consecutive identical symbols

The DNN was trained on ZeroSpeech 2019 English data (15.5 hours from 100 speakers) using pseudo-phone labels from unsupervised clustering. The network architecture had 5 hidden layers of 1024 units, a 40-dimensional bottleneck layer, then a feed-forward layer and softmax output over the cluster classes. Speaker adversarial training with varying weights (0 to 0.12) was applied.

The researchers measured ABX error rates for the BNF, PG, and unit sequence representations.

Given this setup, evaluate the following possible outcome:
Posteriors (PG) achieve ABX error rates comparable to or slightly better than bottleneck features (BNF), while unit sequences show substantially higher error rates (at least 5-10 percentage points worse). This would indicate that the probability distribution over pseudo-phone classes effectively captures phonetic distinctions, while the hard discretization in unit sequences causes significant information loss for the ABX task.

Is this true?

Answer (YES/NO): NO